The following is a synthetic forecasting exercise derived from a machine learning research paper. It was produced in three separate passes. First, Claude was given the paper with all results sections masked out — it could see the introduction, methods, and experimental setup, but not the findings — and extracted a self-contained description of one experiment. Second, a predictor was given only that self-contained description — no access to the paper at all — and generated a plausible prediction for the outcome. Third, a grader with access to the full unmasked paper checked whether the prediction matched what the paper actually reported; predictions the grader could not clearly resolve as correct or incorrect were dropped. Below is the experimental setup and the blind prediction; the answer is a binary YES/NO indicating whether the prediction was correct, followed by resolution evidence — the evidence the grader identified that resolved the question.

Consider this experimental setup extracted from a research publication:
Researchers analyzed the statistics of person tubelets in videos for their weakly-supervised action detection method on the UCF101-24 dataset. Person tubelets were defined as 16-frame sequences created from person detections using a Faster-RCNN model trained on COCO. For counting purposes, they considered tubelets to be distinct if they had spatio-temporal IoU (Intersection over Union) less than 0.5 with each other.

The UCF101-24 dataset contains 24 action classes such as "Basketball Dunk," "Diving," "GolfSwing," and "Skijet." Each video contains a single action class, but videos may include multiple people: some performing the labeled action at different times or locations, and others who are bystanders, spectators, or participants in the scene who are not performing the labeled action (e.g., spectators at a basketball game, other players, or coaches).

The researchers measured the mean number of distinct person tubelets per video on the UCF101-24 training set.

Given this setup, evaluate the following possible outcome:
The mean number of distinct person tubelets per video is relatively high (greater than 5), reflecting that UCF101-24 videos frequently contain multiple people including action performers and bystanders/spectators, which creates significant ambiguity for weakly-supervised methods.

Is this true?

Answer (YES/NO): YES